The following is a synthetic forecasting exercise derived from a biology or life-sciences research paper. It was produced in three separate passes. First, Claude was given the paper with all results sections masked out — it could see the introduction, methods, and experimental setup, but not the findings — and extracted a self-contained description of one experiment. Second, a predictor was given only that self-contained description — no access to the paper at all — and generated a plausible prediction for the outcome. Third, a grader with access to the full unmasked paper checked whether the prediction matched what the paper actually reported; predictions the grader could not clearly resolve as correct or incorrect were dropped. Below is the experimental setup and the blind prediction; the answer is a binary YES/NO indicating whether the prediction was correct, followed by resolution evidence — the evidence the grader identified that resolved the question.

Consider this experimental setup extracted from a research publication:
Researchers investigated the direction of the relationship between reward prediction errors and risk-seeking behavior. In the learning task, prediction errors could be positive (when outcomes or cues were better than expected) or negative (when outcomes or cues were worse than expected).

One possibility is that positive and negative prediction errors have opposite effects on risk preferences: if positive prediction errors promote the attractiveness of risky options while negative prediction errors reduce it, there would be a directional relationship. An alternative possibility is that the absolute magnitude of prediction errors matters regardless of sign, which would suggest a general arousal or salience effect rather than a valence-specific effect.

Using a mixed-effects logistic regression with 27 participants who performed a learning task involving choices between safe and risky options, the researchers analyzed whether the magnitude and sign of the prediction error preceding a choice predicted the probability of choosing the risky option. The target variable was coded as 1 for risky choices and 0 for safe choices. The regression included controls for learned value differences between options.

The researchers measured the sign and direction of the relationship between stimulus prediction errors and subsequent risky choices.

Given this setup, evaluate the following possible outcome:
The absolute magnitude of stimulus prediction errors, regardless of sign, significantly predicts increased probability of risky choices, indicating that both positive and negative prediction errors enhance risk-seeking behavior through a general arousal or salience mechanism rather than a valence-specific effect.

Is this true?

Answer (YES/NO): NO